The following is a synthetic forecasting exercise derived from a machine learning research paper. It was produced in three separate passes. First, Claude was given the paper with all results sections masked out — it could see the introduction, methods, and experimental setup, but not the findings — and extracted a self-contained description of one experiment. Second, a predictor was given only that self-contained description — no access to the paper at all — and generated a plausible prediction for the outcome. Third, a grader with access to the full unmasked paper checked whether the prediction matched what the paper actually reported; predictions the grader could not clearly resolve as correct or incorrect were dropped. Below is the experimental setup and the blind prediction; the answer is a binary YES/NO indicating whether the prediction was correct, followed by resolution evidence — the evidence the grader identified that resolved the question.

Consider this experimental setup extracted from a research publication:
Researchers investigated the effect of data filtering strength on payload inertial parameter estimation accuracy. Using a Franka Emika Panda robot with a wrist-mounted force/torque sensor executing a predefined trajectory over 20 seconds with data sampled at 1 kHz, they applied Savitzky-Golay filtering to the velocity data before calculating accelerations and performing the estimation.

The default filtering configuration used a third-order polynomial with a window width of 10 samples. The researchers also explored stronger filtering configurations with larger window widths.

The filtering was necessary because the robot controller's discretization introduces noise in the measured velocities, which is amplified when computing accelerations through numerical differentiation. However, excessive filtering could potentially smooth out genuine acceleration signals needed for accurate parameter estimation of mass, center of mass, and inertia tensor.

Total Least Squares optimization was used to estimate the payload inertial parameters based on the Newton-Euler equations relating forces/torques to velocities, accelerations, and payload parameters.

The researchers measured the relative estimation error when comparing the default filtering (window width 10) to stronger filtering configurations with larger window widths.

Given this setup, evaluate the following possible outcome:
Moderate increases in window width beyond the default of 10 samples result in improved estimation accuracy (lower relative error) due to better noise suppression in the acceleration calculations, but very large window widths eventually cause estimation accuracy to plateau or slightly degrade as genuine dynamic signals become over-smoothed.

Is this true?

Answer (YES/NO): NO